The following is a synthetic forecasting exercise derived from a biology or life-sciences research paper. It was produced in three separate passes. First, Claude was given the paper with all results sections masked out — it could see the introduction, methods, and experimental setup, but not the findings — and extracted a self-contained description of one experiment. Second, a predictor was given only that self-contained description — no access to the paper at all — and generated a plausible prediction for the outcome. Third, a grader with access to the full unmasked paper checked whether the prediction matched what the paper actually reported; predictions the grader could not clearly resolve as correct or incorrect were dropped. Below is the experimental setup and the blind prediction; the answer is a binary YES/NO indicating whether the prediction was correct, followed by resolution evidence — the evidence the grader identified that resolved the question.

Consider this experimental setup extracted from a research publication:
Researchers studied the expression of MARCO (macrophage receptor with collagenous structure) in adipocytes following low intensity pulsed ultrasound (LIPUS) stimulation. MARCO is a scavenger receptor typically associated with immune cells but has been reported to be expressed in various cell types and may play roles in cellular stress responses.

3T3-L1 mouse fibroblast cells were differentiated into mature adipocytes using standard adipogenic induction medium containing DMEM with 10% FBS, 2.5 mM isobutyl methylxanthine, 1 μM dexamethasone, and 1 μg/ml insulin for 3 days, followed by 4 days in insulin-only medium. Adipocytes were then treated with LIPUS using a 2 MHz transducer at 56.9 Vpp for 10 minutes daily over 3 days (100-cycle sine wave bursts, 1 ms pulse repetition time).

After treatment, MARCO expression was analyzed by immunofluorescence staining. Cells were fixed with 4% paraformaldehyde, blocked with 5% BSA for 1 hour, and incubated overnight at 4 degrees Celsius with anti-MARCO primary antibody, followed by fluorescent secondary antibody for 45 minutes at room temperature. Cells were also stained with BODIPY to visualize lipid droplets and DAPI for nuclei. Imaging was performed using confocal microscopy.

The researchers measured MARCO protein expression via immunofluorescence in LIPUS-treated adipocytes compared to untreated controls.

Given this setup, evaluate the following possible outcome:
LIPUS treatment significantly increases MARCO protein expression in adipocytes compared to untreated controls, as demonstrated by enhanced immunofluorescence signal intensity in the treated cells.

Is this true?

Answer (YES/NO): YES